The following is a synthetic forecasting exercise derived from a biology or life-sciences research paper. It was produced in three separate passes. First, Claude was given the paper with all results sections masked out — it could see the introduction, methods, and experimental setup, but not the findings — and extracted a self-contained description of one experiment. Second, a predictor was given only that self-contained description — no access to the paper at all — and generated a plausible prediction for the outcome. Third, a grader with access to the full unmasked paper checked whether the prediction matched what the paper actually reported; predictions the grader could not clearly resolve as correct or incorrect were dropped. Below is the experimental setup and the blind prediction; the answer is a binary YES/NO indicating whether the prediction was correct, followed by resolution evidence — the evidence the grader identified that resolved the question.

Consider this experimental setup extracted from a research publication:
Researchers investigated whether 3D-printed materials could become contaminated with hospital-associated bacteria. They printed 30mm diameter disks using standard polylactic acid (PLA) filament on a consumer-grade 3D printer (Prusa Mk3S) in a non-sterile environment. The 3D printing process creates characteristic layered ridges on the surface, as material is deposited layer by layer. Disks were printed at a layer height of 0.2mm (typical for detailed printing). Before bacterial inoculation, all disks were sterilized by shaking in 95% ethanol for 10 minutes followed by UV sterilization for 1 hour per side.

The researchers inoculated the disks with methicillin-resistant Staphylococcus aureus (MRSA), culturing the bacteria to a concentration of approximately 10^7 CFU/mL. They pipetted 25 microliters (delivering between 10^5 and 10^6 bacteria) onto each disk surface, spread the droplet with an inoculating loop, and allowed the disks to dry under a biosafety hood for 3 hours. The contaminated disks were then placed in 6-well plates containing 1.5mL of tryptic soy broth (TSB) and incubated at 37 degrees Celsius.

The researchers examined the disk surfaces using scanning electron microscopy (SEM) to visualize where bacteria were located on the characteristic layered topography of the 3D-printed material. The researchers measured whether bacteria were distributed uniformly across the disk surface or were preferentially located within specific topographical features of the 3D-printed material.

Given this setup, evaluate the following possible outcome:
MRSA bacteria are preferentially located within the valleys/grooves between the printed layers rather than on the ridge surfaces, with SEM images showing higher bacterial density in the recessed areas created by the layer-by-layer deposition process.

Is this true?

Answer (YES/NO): YES